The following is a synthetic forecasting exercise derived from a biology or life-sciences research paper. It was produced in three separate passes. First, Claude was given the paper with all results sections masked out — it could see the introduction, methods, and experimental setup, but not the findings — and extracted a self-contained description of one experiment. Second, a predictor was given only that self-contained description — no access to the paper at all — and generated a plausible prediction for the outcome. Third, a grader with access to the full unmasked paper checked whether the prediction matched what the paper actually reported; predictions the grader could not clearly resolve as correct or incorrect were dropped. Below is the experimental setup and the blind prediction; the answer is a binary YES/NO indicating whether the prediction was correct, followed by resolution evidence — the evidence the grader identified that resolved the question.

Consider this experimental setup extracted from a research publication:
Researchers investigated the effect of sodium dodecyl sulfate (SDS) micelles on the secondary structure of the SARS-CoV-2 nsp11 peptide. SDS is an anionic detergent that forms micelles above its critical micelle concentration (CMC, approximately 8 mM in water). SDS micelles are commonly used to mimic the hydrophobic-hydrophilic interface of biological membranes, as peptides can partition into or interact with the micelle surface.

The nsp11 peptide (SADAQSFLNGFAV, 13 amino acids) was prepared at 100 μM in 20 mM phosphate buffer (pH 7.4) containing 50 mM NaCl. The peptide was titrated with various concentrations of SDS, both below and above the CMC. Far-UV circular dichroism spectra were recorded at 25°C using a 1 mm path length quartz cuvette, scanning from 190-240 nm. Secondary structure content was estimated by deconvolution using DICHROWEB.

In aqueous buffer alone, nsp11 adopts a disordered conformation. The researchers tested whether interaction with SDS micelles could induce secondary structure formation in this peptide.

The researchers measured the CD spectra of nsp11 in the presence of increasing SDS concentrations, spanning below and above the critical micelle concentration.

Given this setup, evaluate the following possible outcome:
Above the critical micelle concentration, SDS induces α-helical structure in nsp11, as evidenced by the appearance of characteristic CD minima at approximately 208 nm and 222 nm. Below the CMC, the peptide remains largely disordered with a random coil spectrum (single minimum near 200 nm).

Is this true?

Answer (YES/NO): YES